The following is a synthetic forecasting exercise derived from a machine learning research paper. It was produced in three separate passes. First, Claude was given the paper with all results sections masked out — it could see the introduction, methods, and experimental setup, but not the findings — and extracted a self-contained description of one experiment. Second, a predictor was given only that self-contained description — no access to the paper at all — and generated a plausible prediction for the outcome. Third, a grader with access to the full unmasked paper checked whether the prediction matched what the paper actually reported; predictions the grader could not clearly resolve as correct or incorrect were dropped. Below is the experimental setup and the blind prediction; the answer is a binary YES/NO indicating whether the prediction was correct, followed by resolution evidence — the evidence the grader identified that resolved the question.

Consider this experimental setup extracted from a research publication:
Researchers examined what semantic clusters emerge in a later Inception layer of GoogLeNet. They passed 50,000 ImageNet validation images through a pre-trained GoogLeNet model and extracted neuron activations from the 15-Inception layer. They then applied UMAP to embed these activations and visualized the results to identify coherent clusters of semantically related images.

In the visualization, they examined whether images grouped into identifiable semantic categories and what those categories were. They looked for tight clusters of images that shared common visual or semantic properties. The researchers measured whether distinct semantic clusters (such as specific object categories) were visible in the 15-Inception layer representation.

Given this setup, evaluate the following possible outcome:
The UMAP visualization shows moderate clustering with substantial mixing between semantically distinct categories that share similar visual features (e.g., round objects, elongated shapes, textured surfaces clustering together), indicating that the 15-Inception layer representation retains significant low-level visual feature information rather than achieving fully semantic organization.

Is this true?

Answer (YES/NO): NO